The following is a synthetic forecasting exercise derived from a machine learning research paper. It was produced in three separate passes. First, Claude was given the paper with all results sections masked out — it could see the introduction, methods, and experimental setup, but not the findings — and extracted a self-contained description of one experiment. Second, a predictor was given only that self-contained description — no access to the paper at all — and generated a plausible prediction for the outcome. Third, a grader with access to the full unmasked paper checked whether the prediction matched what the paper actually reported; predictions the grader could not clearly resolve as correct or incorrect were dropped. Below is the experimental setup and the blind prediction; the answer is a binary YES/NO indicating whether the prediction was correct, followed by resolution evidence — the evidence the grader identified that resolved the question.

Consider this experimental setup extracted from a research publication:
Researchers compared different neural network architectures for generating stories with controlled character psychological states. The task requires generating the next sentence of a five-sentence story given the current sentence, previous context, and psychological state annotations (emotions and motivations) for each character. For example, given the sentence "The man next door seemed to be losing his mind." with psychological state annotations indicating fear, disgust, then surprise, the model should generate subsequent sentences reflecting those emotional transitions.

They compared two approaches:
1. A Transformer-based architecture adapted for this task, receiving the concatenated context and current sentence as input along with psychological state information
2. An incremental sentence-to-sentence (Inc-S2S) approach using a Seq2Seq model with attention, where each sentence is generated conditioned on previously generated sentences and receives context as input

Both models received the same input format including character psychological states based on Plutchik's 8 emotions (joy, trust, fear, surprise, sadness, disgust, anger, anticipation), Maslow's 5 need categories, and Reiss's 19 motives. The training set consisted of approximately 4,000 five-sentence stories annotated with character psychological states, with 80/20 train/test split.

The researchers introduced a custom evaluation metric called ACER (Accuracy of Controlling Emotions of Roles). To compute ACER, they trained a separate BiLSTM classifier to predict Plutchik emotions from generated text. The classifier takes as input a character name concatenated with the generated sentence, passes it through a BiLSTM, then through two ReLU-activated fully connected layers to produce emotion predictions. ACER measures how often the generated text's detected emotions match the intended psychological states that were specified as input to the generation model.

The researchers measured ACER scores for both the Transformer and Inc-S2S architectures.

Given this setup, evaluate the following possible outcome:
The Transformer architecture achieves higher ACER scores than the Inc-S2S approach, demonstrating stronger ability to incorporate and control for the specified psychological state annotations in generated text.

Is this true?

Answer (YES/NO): NO